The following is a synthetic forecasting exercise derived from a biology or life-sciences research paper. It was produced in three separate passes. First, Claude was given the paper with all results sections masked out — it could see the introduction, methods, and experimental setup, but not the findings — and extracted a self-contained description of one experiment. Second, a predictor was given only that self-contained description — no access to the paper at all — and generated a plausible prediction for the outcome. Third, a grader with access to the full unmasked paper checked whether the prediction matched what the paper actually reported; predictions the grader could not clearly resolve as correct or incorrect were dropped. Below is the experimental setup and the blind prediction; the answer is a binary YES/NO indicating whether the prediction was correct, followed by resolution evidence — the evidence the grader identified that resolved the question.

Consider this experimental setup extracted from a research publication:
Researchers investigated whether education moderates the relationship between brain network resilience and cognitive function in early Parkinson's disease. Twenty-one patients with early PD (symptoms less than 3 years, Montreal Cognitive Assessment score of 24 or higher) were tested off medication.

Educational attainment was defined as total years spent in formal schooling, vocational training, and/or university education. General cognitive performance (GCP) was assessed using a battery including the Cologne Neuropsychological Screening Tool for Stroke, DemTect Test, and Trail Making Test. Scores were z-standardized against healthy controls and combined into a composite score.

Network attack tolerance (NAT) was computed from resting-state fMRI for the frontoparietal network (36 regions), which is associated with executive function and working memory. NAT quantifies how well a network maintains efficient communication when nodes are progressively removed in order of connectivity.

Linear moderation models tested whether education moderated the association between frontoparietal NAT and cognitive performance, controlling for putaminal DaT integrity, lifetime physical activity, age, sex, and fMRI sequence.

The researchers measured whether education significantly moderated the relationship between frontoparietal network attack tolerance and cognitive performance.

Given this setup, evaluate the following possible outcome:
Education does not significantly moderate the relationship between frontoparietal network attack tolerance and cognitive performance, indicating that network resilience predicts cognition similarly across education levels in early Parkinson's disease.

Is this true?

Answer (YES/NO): NO